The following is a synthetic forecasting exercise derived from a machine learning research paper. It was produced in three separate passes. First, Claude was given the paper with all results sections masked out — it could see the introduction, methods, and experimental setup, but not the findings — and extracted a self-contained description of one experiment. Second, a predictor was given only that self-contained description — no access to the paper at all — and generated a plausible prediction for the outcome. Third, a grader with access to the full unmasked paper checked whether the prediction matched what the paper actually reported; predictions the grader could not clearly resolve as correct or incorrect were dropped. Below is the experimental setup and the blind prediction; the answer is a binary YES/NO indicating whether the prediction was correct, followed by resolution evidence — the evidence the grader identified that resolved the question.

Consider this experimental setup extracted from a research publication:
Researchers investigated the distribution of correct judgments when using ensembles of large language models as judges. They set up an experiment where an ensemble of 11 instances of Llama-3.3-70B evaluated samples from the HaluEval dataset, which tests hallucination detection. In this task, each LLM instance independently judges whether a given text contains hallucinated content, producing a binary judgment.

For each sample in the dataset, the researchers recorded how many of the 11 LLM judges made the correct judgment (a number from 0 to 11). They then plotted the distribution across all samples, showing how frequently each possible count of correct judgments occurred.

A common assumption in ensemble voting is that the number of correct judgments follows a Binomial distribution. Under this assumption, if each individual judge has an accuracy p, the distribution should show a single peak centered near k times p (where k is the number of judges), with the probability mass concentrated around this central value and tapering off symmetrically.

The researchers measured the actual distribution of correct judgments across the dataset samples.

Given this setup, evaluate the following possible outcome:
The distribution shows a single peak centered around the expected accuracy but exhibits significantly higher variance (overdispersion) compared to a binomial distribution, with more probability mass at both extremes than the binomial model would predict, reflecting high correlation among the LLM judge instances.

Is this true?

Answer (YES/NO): NO